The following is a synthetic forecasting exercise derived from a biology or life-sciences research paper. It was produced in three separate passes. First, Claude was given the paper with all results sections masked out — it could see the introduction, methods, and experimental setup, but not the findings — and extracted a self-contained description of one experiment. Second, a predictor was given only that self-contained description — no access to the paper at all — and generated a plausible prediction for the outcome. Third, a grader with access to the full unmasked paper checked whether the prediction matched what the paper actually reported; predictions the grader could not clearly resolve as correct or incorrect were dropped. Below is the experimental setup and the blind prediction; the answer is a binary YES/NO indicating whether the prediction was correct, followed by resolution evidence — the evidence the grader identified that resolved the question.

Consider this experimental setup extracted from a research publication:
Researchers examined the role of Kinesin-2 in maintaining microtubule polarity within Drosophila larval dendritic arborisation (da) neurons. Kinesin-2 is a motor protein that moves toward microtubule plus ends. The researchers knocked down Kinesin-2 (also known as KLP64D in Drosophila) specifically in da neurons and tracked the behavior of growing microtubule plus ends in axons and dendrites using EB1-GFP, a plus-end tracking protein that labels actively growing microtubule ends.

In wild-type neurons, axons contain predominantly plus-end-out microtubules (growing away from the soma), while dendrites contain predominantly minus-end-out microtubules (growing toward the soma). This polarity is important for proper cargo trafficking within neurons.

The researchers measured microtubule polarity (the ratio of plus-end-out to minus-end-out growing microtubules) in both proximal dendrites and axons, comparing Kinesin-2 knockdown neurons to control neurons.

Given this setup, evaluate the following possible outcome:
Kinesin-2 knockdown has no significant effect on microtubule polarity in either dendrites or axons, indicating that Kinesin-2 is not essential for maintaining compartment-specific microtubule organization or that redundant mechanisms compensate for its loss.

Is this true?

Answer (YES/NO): NO